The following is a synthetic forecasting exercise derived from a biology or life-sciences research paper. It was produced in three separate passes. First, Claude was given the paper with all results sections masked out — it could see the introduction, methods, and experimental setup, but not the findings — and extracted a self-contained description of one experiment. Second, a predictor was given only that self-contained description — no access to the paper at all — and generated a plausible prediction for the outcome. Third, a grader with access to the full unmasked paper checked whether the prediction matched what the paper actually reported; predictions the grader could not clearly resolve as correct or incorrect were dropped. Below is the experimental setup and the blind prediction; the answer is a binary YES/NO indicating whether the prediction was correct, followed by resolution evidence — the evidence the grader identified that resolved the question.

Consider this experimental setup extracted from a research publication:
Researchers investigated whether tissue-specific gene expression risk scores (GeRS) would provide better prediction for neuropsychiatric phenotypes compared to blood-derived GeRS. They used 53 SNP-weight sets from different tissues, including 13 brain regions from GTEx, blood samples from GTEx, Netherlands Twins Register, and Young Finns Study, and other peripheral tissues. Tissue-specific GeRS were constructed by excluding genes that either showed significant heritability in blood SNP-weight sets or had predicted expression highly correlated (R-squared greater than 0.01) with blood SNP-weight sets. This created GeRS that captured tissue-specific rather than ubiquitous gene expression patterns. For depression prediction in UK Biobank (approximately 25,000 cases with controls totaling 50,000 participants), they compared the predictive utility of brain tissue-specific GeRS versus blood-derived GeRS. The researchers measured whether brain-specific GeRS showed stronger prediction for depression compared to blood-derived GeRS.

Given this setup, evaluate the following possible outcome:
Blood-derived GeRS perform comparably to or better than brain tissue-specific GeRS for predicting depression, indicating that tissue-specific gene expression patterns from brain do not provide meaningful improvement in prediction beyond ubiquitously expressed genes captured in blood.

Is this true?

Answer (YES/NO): YES